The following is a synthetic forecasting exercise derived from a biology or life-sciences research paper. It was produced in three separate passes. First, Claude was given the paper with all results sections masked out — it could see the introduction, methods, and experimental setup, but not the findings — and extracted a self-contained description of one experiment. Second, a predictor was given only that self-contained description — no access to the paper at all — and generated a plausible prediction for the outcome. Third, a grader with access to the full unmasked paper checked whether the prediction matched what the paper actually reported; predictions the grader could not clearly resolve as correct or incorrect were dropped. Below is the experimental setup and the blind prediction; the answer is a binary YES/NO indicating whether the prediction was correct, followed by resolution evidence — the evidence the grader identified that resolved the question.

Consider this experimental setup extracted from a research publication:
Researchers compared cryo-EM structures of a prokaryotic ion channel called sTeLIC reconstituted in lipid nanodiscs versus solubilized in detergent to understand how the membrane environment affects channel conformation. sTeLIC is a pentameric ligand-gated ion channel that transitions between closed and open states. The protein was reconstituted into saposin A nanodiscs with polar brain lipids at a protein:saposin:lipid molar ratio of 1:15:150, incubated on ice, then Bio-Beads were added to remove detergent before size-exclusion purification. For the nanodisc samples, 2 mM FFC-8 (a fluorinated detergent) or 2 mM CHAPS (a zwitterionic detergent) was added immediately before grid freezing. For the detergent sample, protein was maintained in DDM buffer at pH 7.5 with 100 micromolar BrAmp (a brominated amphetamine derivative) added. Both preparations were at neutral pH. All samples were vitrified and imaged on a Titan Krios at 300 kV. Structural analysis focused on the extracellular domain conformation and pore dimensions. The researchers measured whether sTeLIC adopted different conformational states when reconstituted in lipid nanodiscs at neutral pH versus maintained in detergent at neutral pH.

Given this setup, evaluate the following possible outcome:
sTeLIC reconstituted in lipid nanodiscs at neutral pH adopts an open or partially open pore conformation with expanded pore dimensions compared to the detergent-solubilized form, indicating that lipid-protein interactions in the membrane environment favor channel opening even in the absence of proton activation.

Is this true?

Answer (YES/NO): NO